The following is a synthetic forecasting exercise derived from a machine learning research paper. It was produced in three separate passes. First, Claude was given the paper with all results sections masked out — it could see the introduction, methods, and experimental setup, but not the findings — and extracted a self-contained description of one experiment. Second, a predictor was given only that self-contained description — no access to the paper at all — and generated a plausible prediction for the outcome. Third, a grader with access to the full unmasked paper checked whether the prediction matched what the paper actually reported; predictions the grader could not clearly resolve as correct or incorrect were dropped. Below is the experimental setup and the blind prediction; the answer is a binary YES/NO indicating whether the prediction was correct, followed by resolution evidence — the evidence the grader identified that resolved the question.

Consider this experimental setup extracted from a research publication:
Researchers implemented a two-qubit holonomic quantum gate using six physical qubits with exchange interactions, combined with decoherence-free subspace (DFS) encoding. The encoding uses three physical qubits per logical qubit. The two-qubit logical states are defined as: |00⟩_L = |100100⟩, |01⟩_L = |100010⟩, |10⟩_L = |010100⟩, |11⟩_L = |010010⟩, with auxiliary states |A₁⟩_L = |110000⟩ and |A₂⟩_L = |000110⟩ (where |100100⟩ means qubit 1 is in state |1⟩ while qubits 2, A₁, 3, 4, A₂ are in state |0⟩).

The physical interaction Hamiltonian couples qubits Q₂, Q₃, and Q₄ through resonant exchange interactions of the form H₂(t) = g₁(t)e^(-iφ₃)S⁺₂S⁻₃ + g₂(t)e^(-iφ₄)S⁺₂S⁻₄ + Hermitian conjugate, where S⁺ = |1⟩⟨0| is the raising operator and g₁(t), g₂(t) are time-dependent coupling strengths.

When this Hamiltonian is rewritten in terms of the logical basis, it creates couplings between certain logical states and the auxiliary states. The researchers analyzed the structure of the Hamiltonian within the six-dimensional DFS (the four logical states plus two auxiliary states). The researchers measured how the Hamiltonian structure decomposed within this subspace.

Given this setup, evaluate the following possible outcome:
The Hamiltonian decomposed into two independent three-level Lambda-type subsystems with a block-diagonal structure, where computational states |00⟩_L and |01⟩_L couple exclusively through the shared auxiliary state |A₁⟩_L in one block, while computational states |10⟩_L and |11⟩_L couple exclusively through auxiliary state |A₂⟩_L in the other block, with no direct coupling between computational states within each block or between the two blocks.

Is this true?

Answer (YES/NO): YES